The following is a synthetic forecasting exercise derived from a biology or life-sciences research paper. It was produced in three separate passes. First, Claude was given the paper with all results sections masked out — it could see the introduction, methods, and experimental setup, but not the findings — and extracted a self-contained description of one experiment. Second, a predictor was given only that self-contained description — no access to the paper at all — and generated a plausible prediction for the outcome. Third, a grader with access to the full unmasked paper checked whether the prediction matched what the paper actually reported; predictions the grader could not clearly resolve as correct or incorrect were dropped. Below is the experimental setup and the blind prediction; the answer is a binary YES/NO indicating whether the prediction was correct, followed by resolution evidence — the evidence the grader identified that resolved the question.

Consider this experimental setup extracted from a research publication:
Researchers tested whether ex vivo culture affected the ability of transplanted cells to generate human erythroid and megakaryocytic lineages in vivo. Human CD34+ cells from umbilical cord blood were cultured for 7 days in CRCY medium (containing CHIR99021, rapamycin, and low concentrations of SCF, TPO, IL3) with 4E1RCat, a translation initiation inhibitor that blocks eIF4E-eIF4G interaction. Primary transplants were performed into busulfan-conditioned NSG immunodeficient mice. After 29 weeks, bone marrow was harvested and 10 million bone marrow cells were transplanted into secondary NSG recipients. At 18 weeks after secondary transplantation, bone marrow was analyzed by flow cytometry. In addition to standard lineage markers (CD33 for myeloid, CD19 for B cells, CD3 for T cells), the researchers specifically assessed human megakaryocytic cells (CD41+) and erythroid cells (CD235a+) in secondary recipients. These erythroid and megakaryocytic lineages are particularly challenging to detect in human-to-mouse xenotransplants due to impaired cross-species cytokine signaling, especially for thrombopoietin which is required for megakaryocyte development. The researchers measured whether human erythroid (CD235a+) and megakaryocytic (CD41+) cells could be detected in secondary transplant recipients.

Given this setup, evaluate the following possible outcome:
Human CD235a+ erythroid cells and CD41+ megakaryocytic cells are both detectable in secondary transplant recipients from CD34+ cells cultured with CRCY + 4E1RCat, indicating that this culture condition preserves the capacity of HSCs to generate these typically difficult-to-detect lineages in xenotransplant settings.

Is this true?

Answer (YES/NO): YES